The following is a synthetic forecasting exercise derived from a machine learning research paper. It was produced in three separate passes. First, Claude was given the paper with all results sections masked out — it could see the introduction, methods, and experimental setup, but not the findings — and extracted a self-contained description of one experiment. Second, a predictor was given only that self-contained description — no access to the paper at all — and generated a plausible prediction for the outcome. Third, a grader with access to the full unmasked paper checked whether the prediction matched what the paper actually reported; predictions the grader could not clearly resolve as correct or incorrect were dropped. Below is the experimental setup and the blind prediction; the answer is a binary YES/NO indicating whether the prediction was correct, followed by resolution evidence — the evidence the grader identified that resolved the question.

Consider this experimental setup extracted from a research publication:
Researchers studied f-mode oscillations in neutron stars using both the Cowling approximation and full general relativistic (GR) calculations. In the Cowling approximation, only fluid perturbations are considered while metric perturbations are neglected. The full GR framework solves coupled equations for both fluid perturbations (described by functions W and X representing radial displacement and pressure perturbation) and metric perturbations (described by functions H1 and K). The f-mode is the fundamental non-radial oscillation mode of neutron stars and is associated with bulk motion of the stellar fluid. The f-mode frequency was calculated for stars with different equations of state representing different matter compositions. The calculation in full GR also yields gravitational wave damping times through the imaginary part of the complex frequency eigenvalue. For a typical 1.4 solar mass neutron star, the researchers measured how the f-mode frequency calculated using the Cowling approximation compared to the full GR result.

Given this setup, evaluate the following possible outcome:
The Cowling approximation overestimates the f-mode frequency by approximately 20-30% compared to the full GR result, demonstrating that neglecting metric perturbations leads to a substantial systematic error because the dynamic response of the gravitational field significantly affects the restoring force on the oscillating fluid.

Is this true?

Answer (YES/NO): YES